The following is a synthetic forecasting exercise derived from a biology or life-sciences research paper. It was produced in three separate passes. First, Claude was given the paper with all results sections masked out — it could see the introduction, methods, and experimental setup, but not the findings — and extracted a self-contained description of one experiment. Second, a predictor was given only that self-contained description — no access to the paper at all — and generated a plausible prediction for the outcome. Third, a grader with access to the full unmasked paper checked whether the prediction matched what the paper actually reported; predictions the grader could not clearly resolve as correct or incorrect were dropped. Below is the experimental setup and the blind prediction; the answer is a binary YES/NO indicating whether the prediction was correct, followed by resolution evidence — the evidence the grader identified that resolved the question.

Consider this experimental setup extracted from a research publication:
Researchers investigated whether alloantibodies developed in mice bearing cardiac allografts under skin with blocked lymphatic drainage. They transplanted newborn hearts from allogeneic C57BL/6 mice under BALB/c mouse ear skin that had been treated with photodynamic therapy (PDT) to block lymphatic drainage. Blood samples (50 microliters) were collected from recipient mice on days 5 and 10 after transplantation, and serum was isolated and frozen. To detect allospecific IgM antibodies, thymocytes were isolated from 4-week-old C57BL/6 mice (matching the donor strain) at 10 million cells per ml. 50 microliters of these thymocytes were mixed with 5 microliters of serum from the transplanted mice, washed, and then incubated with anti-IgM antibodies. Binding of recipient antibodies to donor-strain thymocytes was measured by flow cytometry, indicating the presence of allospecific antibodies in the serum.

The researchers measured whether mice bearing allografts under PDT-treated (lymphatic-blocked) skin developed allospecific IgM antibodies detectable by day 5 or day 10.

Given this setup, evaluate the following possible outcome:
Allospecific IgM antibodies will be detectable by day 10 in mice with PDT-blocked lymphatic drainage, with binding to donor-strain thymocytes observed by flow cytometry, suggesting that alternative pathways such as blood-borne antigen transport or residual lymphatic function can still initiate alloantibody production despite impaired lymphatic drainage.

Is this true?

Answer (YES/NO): NO